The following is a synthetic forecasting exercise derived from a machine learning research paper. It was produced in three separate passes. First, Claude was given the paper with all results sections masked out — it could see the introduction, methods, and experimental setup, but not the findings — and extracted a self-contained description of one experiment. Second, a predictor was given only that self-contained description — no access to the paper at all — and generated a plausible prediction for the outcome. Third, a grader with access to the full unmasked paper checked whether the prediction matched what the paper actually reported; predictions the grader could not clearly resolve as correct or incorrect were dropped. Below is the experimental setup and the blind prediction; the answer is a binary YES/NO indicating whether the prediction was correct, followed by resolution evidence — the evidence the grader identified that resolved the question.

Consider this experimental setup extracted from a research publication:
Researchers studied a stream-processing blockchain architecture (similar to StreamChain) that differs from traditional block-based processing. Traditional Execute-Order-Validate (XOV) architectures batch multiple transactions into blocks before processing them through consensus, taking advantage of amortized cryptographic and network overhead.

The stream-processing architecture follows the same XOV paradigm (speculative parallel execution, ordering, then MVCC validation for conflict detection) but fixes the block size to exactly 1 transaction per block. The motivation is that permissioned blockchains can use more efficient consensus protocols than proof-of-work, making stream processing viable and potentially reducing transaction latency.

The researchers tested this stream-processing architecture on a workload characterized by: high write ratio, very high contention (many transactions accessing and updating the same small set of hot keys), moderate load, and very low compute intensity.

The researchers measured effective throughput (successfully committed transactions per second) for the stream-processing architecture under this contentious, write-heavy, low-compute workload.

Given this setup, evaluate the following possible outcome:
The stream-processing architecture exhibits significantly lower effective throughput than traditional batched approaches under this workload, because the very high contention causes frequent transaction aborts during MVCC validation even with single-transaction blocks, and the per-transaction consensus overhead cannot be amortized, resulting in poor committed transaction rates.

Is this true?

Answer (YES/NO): YES